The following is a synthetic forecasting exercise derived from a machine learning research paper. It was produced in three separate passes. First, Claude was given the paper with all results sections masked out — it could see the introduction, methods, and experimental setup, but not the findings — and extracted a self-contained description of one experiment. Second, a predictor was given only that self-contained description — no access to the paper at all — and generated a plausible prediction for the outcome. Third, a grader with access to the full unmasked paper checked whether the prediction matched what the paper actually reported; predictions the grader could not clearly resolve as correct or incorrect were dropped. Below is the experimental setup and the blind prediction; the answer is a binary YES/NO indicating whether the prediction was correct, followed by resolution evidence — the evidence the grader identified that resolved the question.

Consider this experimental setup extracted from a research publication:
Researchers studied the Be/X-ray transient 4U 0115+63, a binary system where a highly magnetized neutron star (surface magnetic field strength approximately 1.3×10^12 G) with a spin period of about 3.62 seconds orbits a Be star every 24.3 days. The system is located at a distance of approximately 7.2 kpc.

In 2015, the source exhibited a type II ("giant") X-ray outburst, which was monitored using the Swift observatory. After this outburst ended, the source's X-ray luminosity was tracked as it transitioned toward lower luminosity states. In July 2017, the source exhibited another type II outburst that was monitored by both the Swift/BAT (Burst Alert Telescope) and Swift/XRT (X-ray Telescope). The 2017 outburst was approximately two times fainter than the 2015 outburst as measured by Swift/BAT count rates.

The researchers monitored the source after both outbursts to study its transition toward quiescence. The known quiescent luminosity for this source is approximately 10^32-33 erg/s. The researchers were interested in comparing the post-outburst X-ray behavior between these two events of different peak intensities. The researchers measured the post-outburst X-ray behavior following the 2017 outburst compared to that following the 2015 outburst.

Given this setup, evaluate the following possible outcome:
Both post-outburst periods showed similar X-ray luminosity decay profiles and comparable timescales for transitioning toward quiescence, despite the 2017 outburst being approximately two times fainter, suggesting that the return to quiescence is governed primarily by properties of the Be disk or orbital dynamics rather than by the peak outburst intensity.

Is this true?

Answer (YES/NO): NO